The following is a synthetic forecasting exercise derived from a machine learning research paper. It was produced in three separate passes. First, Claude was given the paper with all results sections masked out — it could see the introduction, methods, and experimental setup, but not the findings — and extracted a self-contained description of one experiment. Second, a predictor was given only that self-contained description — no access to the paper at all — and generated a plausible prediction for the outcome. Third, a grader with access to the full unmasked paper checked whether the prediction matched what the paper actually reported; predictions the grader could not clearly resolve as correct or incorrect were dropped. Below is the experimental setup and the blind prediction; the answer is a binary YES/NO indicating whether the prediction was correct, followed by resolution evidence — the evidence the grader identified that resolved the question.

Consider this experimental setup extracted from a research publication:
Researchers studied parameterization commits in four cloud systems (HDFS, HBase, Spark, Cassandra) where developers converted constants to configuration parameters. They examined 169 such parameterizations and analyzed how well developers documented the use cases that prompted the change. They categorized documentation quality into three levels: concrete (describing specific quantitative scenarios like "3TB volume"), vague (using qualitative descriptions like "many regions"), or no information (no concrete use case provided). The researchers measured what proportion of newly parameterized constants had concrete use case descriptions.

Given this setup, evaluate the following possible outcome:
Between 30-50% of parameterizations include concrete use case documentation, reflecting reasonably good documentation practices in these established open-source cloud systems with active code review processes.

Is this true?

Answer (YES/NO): YES